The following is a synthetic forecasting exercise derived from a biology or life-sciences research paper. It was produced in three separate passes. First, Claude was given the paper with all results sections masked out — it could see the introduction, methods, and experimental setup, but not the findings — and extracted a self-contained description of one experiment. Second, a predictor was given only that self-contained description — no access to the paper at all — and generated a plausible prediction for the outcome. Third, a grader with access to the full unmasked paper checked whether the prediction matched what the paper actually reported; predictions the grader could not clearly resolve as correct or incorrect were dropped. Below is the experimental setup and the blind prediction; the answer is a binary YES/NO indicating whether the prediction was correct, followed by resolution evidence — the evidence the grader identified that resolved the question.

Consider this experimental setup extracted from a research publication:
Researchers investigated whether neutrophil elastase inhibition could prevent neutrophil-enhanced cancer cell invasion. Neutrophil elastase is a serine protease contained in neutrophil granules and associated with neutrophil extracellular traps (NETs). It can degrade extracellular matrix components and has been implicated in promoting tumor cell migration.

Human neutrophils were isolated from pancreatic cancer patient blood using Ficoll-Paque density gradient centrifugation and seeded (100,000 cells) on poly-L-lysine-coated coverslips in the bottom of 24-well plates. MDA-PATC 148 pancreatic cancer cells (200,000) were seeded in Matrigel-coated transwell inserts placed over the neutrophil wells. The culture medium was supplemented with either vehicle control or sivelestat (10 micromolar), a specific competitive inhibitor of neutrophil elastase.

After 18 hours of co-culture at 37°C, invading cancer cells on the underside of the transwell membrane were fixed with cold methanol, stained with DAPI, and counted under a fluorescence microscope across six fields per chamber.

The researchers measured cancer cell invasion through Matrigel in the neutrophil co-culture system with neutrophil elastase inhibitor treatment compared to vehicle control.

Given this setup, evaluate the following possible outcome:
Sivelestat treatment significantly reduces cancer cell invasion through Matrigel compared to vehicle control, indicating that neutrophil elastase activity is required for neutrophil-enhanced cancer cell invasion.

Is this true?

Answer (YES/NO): YES